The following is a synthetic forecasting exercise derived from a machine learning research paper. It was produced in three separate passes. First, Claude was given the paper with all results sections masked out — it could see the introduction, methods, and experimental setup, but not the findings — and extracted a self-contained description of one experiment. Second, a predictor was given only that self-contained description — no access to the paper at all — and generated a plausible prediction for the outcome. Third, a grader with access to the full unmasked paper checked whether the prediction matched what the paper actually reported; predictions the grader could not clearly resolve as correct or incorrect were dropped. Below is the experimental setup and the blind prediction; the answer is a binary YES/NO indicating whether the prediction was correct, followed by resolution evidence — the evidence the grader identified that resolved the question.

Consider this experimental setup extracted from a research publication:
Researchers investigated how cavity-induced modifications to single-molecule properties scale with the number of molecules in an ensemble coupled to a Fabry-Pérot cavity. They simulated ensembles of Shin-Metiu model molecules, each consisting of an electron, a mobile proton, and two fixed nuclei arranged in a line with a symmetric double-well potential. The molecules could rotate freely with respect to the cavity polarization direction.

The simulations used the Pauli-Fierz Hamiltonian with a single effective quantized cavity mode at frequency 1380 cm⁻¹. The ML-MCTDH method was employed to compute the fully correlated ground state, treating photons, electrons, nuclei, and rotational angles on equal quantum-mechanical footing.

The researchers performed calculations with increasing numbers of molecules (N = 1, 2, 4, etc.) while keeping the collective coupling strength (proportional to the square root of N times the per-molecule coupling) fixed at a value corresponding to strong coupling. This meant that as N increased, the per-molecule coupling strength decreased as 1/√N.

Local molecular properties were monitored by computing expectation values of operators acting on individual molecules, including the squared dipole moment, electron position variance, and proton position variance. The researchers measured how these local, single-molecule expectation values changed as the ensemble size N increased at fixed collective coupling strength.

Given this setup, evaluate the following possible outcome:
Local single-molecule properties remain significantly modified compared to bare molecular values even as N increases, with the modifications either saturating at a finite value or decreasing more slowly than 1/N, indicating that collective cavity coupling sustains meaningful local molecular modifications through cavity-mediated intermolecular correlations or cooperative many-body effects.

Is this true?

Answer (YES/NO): NO